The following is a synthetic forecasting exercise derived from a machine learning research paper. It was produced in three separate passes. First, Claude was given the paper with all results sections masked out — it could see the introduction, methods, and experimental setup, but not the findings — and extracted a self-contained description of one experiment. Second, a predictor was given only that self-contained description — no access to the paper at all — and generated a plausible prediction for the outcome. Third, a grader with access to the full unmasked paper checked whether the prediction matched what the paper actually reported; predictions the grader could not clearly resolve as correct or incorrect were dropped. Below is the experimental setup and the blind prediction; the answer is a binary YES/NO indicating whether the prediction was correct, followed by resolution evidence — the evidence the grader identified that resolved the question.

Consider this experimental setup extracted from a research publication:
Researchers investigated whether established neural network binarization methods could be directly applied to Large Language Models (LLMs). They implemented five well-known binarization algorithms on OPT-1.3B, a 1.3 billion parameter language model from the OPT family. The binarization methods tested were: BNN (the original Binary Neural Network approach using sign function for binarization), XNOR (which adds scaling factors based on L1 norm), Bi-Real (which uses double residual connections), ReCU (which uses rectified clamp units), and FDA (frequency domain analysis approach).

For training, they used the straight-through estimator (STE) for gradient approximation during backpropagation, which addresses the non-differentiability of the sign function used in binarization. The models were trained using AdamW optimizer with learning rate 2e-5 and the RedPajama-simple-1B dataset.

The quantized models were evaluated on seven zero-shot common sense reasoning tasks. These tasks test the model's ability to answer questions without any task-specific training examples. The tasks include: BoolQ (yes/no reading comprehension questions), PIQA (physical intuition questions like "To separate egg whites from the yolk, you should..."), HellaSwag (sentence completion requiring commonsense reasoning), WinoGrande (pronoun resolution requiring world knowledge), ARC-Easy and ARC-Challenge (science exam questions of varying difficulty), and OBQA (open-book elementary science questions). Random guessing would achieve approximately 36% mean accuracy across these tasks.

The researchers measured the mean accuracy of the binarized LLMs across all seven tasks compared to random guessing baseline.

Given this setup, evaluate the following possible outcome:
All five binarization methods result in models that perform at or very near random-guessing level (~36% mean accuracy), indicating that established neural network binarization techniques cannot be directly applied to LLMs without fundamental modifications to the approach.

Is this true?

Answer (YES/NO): NO